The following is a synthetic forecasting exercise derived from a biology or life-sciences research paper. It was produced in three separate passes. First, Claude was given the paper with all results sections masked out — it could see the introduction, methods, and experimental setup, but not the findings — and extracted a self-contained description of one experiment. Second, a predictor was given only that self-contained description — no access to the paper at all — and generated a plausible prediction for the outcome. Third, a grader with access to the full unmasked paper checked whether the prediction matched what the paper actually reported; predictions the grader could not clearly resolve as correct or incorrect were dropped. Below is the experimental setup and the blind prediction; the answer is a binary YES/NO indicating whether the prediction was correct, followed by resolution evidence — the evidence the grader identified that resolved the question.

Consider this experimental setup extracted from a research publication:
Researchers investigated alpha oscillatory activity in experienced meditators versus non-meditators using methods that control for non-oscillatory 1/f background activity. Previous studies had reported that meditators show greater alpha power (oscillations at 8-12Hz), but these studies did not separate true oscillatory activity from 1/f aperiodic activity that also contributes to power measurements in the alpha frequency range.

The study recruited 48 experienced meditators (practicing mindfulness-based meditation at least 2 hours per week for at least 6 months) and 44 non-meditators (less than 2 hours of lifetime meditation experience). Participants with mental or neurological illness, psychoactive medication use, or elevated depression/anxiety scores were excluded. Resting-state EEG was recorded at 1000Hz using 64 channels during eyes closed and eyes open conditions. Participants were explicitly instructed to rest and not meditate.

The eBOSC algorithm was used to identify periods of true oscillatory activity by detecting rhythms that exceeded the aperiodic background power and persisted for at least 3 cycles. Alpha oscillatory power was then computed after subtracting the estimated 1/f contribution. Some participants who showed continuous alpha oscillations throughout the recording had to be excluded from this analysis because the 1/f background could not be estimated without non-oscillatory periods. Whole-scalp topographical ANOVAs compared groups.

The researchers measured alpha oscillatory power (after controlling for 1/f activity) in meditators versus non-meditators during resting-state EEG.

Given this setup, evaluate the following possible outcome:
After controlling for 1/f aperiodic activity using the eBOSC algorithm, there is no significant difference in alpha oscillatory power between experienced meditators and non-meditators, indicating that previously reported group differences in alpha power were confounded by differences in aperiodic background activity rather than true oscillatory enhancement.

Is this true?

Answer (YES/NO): NO